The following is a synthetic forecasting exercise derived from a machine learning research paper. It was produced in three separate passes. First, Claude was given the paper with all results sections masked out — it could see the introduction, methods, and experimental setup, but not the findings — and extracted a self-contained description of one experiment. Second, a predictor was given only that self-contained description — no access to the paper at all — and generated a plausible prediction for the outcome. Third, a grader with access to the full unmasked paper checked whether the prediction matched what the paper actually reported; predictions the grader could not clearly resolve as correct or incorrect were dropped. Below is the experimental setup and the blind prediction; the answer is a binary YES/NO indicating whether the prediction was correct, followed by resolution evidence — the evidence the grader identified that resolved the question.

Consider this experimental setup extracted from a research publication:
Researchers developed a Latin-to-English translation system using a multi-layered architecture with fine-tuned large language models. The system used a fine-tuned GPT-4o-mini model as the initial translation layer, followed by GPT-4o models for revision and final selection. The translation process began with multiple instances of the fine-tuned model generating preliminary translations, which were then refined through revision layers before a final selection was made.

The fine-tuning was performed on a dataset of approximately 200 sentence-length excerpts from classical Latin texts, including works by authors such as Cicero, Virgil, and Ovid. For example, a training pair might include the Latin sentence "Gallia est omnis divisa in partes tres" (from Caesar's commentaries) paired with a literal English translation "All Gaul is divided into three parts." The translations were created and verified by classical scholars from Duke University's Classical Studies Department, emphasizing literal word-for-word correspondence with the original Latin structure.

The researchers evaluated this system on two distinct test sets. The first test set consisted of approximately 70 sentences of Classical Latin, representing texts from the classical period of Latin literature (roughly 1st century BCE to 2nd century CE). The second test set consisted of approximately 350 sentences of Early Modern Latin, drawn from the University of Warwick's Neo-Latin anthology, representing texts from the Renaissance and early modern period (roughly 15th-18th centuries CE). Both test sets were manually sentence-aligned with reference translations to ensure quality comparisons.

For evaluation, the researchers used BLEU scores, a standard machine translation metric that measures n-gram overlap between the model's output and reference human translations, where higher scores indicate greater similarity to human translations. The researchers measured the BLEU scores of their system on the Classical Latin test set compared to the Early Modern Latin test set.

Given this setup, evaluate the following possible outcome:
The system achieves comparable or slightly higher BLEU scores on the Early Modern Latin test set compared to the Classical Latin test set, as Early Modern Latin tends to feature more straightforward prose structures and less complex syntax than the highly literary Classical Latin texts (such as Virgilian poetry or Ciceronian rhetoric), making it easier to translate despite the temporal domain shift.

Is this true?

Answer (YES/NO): NO